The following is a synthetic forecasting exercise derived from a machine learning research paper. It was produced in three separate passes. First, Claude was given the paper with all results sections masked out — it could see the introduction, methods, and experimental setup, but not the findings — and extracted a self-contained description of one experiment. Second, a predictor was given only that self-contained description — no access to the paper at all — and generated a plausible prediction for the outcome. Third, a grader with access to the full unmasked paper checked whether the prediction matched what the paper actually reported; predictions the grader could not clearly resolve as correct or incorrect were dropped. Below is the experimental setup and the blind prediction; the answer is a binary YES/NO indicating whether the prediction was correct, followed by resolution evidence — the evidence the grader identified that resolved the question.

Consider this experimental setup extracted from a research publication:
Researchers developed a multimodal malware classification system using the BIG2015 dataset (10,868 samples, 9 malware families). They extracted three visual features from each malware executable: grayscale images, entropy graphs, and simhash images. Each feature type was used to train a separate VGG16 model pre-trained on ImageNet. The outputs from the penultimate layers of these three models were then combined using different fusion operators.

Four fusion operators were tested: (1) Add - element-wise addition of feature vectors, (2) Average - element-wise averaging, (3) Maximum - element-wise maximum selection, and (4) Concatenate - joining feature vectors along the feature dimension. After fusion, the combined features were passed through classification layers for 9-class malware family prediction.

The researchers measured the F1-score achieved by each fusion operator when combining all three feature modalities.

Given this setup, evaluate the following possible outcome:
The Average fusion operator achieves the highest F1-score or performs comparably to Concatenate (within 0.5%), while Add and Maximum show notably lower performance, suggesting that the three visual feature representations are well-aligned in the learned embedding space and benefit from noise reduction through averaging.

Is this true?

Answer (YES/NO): NO